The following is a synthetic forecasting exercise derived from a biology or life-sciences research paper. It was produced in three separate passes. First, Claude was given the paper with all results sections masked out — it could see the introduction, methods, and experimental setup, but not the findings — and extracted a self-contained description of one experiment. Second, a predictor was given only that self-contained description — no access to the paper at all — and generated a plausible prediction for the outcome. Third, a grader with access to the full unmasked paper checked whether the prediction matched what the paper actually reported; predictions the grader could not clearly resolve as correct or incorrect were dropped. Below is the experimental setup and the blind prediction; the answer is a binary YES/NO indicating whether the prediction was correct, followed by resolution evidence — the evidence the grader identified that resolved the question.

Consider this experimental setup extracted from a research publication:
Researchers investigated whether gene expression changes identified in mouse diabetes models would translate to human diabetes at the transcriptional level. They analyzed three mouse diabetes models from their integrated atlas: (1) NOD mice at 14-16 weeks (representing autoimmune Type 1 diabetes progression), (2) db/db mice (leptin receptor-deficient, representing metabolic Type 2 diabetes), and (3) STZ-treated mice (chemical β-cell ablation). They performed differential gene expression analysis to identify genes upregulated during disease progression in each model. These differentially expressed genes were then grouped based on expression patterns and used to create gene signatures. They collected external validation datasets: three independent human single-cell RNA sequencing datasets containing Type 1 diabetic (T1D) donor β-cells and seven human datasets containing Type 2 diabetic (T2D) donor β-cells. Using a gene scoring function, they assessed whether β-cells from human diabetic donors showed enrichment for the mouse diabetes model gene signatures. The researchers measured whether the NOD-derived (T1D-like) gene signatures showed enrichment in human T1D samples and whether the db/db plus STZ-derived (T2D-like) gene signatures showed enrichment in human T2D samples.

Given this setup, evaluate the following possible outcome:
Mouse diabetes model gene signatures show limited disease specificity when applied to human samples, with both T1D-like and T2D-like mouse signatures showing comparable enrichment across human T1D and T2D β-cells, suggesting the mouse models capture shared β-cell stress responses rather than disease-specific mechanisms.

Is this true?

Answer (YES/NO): NO